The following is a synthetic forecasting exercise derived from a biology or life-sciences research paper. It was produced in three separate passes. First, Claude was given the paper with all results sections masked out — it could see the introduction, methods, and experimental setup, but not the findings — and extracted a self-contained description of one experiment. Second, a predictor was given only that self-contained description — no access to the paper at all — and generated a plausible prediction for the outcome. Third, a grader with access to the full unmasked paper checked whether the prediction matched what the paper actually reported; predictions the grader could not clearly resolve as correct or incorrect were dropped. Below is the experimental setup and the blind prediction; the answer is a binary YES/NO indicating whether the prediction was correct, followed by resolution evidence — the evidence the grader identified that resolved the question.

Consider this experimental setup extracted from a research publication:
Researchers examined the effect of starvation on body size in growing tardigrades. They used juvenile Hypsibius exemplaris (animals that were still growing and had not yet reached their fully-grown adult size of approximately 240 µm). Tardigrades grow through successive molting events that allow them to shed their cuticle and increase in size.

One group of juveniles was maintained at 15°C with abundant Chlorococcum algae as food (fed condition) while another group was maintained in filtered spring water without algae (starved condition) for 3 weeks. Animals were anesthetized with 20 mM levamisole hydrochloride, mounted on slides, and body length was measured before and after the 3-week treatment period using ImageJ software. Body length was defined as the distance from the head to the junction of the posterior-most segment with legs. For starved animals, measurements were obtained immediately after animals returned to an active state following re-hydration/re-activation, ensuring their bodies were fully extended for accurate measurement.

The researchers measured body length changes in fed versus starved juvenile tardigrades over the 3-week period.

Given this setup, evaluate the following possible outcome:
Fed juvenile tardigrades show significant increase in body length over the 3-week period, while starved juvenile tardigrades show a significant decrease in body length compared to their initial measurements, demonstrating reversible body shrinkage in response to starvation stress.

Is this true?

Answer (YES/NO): NO